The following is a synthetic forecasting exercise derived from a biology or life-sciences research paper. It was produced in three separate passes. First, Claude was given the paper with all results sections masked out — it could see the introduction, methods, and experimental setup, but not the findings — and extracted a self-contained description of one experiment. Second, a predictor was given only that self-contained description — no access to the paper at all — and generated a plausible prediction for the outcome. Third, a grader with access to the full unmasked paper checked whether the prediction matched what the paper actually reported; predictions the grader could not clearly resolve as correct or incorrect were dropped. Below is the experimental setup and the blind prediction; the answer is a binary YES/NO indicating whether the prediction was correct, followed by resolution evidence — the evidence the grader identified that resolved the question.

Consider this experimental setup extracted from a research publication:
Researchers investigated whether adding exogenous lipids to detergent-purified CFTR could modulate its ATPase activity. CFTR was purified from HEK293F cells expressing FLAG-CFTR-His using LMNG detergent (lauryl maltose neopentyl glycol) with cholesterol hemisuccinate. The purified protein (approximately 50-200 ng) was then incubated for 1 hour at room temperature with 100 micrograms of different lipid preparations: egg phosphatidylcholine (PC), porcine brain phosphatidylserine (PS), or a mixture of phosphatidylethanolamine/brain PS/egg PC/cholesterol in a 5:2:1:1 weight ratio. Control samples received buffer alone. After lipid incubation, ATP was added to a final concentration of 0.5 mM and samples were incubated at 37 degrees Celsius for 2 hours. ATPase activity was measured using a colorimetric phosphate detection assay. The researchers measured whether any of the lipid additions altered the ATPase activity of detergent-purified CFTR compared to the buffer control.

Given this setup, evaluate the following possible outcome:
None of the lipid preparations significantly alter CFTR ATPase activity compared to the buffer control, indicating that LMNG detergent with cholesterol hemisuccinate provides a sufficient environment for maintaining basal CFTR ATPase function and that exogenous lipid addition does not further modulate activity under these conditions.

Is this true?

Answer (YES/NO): NO